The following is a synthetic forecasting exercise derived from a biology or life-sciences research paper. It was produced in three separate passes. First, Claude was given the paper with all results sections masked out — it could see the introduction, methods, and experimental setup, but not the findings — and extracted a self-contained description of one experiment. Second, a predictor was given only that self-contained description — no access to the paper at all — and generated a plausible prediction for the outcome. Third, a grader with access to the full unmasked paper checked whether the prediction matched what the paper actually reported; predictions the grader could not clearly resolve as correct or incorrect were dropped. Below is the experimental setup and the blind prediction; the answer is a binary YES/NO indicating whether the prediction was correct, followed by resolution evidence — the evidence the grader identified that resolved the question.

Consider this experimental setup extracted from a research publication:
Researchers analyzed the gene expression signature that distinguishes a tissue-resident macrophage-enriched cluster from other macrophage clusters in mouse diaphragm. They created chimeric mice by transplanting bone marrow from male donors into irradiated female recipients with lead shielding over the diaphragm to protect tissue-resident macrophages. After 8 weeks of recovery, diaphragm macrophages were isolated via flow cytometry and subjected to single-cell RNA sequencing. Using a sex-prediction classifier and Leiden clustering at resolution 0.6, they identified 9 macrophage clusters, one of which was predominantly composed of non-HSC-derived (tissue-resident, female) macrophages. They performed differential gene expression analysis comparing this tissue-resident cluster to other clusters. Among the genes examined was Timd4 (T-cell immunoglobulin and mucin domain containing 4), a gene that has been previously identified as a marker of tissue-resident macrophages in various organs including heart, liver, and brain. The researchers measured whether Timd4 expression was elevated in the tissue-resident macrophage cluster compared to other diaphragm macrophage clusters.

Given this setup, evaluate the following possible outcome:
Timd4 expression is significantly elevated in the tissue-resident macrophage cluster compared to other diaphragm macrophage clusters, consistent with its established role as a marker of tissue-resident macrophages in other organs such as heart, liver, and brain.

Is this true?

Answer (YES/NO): YES